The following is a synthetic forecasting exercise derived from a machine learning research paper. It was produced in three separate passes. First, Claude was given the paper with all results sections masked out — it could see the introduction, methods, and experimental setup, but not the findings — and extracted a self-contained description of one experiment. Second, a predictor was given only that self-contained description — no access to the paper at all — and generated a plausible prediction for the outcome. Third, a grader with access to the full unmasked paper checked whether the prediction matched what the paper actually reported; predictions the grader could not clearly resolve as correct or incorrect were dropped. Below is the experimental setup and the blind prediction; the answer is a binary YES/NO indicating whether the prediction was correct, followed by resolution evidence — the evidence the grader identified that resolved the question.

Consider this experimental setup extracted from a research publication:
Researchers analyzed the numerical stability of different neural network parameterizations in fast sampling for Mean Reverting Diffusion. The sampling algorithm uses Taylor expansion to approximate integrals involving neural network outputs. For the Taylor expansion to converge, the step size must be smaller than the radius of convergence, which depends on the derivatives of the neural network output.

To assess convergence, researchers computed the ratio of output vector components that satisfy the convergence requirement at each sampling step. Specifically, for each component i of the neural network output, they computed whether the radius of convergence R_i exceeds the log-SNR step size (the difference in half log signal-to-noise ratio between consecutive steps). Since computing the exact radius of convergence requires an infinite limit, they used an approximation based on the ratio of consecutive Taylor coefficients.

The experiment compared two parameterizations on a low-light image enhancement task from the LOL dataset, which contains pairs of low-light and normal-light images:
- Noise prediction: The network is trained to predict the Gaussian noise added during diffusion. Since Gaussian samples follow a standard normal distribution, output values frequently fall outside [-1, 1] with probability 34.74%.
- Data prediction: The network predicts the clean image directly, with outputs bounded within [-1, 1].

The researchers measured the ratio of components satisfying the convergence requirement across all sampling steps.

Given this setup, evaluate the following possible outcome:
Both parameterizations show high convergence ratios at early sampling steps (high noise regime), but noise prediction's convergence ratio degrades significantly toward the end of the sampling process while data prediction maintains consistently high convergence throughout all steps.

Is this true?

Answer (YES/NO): NO